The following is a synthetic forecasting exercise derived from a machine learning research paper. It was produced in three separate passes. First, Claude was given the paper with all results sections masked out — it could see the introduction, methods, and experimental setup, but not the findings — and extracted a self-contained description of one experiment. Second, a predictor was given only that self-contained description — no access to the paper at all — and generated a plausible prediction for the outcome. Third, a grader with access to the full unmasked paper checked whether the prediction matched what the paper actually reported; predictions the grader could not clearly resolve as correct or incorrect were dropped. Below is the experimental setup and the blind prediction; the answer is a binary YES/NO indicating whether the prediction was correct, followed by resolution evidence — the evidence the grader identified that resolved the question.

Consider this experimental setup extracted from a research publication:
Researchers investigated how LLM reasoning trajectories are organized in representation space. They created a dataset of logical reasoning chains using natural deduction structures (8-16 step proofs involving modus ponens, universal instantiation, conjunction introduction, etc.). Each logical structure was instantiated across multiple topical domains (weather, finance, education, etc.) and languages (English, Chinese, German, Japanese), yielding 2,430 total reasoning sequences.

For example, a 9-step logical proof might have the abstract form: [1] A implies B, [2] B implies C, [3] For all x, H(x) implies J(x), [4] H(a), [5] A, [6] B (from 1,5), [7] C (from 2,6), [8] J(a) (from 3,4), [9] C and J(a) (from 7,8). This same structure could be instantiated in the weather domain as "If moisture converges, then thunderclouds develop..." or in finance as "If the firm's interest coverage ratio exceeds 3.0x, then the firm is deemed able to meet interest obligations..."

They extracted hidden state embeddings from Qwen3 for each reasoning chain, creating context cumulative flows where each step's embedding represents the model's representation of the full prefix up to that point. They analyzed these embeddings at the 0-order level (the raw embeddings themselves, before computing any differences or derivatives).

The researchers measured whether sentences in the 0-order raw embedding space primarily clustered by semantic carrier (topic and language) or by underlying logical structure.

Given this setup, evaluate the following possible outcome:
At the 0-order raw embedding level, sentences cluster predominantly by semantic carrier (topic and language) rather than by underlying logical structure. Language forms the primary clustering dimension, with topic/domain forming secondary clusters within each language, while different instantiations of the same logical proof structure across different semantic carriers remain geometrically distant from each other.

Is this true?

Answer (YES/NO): YES